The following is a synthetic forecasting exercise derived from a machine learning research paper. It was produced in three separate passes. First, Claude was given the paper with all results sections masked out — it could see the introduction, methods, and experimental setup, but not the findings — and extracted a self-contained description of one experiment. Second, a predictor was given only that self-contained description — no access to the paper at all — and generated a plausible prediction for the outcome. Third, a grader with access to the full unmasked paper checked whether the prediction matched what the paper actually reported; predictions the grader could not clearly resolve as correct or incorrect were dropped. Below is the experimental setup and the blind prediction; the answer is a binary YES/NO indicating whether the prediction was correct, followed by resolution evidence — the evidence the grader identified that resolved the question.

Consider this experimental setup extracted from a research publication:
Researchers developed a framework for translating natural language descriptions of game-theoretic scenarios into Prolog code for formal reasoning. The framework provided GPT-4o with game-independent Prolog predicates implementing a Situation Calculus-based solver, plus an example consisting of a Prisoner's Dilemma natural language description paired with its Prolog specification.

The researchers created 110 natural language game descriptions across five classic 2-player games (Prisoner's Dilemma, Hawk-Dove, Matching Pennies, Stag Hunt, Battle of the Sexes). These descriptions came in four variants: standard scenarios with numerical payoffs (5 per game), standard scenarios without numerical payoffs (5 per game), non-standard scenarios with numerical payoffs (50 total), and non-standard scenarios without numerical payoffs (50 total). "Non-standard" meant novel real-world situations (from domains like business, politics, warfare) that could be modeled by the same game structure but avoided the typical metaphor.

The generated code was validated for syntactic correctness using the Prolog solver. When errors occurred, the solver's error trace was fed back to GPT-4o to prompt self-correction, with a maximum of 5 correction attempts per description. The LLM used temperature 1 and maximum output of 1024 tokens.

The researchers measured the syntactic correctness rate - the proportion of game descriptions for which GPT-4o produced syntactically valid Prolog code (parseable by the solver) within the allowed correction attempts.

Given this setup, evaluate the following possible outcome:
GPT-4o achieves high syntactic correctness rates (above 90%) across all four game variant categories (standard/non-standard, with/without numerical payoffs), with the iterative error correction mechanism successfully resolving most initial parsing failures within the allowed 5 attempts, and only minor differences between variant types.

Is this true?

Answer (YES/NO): NO